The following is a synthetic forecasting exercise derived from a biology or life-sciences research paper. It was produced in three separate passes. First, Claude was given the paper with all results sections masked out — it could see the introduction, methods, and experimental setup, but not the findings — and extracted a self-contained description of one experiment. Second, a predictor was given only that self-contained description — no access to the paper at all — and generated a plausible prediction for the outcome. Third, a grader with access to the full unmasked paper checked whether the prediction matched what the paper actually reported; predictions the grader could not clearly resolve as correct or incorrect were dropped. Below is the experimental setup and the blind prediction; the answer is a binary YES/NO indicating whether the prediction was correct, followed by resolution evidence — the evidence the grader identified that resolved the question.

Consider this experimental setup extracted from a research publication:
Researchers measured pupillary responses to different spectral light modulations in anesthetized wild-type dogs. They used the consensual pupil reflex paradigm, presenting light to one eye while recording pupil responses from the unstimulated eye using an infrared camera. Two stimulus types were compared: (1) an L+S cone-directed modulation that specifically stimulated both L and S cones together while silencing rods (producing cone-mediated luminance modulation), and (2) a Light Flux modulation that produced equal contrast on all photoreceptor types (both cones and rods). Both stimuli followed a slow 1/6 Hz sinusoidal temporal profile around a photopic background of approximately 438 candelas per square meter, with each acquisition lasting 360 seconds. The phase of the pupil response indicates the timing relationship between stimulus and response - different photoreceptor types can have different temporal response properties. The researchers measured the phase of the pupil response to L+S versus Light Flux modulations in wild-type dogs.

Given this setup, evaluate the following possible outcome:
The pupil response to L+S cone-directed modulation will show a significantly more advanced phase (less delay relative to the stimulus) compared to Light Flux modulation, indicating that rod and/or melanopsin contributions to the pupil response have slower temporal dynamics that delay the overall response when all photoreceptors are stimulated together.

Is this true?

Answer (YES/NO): NO